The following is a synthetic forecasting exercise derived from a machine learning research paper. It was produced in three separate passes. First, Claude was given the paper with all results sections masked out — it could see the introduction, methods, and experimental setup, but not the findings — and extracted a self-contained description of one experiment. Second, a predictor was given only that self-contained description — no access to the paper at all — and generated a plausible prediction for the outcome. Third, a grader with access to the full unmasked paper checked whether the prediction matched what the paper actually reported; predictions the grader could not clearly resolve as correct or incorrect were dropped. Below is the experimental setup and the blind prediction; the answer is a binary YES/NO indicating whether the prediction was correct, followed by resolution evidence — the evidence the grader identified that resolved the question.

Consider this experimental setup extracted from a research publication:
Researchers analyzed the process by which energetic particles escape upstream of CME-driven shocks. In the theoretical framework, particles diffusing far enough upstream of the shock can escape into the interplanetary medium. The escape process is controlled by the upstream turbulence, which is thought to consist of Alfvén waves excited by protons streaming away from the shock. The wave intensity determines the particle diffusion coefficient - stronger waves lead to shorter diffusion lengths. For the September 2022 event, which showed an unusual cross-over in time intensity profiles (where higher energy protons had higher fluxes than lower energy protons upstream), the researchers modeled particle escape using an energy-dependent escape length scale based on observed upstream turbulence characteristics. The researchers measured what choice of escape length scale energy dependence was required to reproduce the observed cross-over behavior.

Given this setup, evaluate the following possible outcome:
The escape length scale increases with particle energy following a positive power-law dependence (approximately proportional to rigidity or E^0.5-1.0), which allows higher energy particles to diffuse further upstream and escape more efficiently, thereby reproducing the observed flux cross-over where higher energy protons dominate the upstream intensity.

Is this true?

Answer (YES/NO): NO